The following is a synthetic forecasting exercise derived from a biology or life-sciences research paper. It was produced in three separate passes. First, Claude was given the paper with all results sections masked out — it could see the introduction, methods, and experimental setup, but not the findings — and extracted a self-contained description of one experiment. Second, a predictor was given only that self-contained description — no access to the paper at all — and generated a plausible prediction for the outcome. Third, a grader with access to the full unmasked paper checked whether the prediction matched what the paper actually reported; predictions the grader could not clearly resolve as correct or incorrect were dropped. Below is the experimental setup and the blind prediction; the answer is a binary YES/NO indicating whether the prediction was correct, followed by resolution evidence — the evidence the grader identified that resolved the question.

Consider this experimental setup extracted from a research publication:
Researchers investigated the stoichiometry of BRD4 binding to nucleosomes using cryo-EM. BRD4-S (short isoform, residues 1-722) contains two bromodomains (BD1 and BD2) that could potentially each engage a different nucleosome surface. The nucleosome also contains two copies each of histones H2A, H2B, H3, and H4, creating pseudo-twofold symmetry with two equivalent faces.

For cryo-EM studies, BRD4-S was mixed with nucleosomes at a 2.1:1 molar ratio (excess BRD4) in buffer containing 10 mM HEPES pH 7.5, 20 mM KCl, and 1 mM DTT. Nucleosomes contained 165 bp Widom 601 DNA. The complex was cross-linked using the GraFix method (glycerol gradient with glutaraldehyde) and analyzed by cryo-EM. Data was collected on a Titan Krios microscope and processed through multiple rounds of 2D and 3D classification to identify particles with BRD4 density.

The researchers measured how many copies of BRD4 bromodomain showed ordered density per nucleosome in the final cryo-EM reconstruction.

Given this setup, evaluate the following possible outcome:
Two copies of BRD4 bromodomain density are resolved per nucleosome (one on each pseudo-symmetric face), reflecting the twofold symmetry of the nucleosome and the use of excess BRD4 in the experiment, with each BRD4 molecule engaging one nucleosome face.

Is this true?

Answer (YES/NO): NO